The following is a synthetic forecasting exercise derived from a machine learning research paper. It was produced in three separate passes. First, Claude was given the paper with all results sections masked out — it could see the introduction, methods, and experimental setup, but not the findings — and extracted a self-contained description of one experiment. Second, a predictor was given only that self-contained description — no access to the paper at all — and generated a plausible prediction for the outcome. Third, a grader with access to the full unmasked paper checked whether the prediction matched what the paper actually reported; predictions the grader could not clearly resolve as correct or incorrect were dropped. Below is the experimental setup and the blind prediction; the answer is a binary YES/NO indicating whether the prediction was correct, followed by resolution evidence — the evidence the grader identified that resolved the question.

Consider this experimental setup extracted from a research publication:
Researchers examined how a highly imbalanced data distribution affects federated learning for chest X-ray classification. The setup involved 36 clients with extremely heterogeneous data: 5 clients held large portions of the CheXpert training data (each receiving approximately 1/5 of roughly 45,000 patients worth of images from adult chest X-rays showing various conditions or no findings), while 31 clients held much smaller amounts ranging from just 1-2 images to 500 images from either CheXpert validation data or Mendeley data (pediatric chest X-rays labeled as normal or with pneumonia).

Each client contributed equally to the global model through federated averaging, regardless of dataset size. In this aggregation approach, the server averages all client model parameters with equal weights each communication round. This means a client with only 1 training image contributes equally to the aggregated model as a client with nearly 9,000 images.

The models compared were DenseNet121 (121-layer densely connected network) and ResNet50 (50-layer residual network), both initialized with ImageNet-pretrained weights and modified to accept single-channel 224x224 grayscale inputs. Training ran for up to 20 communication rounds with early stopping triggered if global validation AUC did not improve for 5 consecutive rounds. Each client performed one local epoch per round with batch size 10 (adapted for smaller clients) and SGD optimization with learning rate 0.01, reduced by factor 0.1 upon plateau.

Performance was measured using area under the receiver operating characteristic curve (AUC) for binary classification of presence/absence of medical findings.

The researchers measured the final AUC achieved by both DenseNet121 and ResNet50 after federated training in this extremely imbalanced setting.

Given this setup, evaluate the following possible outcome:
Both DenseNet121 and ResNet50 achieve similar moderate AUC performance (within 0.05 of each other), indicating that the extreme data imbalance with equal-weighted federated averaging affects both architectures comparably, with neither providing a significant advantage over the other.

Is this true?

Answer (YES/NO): NO